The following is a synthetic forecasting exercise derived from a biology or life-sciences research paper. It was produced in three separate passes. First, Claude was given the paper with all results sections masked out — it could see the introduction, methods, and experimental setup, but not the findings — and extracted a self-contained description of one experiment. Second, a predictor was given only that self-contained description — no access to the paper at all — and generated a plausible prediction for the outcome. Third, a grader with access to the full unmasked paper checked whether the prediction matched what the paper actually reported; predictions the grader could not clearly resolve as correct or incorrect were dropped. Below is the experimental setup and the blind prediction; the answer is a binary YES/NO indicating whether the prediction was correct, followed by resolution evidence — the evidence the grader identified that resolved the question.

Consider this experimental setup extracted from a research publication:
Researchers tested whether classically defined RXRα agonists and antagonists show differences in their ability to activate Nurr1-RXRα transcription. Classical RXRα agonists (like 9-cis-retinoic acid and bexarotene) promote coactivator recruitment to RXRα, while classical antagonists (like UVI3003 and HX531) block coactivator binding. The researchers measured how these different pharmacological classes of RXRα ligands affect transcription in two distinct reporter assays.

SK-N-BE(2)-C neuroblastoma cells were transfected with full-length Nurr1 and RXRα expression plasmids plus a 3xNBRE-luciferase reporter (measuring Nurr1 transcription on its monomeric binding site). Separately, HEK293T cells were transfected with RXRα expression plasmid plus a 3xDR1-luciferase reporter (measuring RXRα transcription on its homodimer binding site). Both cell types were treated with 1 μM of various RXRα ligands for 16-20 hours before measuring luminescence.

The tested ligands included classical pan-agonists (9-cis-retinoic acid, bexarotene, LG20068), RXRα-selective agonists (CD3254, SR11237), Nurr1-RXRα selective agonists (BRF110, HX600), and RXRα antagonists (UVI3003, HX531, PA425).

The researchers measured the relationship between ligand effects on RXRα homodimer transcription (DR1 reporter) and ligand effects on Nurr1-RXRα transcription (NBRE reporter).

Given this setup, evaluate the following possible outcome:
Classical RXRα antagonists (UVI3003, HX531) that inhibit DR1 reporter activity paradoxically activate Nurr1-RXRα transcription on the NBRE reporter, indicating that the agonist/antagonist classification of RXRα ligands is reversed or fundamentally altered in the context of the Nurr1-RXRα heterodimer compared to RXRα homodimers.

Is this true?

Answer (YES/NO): NO